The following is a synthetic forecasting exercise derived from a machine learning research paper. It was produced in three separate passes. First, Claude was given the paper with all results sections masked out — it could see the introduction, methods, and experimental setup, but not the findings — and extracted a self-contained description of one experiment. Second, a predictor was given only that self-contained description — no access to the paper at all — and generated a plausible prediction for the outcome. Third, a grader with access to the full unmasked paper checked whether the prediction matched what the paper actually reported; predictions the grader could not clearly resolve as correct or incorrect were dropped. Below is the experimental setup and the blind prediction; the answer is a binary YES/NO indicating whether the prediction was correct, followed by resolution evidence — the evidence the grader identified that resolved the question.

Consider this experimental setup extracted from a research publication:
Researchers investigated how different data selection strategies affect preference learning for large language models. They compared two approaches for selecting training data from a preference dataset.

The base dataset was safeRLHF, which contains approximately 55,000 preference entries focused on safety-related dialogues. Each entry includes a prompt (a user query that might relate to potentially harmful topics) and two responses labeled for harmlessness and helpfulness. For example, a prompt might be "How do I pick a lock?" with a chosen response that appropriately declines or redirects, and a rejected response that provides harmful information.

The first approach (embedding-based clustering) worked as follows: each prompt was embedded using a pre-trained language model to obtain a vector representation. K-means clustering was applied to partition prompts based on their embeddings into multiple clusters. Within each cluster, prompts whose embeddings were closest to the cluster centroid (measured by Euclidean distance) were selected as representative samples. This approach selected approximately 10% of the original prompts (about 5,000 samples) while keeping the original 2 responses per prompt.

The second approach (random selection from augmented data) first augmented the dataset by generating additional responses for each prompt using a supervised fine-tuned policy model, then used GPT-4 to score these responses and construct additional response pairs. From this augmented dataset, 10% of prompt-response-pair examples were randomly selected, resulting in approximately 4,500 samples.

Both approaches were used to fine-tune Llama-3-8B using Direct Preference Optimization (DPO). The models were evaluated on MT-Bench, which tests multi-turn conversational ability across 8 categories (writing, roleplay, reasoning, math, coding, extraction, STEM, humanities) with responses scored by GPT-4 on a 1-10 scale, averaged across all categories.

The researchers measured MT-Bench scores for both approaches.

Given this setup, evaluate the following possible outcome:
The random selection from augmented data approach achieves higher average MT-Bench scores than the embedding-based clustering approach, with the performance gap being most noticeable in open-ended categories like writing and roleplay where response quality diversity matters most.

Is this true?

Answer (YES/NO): NO